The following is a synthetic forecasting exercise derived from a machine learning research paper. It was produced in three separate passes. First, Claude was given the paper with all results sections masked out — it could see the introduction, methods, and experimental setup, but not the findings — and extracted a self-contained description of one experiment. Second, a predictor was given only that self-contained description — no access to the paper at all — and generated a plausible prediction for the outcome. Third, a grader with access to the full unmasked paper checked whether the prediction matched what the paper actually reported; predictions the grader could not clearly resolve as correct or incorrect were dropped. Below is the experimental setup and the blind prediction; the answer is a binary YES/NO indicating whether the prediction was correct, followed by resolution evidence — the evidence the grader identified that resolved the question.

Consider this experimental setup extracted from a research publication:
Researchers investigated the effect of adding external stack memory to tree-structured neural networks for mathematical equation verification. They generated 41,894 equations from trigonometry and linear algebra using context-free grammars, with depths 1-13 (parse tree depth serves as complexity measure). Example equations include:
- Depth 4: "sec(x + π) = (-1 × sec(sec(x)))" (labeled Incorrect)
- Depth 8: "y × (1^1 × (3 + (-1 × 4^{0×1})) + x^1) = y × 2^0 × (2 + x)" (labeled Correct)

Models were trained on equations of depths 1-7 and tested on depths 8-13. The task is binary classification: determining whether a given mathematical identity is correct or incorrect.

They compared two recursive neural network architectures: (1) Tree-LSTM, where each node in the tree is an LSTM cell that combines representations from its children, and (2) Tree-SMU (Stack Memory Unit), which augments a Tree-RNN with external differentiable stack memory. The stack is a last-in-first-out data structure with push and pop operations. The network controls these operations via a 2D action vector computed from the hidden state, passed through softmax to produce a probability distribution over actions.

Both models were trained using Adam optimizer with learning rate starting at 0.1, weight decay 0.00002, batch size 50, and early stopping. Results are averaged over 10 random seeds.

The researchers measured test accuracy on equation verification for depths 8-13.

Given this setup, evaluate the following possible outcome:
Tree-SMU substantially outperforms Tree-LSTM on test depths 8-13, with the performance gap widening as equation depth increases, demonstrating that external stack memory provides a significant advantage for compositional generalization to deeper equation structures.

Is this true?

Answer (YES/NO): NO